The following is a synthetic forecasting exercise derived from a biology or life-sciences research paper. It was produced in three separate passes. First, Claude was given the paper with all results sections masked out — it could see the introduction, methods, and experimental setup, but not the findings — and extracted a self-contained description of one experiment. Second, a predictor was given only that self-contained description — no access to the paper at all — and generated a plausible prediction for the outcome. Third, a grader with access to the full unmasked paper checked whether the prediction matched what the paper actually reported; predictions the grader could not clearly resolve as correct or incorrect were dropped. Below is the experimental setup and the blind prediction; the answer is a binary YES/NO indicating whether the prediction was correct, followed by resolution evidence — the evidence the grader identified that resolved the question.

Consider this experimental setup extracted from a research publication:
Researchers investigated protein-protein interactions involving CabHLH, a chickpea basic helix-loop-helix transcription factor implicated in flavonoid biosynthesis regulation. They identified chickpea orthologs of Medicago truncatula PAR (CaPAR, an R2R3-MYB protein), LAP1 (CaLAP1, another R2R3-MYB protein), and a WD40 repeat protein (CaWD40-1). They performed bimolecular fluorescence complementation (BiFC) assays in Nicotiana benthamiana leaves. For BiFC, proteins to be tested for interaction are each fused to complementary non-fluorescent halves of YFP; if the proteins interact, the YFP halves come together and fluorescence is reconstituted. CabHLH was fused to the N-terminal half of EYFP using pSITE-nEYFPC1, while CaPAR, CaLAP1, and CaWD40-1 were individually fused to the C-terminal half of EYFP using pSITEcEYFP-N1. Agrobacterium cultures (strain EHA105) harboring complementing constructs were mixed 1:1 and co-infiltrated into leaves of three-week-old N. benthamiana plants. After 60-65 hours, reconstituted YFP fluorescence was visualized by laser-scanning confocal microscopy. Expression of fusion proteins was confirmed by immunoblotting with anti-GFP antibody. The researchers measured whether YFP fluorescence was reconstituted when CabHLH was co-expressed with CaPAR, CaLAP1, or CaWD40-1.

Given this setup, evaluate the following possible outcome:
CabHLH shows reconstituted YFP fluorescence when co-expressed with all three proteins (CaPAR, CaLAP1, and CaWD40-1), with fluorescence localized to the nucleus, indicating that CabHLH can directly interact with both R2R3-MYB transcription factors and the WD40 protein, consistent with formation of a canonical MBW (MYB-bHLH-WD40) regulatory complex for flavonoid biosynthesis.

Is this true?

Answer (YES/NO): NO